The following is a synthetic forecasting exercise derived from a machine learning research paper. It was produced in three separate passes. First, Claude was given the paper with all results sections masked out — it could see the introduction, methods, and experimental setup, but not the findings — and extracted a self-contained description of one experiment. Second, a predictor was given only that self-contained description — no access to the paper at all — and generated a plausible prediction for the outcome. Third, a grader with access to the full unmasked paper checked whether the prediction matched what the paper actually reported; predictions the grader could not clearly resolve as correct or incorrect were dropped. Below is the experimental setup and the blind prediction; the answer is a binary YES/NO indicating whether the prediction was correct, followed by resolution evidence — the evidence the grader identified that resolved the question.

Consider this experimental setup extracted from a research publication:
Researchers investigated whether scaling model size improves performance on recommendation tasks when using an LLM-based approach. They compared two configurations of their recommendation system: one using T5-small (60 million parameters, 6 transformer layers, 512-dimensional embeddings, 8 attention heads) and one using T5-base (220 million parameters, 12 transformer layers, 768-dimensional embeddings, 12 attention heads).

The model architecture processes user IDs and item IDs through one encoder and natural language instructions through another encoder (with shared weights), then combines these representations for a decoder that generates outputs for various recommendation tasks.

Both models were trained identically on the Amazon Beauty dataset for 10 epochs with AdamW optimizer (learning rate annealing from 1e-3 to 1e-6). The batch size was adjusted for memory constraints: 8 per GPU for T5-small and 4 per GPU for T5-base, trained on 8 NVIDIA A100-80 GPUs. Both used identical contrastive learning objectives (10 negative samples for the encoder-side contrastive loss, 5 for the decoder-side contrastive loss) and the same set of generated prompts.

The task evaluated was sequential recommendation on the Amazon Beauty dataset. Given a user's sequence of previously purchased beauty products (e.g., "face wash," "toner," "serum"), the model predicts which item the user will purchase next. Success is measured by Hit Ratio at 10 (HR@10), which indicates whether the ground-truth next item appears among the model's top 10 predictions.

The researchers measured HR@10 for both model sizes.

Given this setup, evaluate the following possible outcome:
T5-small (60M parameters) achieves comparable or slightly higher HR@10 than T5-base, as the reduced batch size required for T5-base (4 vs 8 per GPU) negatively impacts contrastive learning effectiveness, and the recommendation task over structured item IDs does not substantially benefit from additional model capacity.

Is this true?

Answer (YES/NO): NO